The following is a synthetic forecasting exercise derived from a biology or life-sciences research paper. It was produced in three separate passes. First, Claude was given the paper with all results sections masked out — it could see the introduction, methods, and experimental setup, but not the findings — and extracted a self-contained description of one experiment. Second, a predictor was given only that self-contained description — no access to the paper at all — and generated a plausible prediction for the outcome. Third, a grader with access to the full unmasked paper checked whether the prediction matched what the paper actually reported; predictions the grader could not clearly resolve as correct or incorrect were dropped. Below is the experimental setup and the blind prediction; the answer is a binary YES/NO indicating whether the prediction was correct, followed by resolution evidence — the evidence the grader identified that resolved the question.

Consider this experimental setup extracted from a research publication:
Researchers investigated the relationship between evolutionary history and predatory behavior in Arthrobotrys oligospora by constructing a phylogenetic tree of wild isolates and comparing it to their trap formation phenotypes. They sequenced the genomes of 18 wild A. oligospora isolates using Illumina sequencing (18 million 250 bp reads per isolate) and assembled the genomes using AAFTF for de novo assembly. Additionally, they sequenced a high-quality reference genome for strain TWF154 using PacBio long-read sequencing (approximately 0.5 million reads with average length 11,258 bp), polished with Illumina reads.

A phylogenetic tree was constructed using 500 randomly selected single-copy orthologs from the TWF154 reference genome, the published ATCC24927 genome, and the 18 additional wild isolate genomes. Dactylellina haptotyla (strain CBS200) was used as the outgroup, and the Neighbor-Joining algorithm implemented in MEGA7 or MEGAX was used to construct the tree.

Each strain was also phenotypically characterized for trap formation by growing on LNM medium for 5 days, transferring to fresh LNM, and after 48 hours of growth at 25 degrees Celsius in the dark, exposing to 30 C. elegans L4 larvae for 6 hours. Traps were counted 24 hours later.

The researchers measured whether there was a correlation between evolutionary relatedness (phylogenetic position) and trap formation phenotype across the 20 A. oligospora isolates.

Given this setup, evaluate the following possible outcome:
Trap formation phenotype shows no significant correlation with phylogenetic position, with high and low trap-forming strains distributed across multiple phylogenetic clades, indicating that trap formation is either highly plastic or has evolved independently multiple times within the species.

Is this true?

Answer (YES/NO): NO